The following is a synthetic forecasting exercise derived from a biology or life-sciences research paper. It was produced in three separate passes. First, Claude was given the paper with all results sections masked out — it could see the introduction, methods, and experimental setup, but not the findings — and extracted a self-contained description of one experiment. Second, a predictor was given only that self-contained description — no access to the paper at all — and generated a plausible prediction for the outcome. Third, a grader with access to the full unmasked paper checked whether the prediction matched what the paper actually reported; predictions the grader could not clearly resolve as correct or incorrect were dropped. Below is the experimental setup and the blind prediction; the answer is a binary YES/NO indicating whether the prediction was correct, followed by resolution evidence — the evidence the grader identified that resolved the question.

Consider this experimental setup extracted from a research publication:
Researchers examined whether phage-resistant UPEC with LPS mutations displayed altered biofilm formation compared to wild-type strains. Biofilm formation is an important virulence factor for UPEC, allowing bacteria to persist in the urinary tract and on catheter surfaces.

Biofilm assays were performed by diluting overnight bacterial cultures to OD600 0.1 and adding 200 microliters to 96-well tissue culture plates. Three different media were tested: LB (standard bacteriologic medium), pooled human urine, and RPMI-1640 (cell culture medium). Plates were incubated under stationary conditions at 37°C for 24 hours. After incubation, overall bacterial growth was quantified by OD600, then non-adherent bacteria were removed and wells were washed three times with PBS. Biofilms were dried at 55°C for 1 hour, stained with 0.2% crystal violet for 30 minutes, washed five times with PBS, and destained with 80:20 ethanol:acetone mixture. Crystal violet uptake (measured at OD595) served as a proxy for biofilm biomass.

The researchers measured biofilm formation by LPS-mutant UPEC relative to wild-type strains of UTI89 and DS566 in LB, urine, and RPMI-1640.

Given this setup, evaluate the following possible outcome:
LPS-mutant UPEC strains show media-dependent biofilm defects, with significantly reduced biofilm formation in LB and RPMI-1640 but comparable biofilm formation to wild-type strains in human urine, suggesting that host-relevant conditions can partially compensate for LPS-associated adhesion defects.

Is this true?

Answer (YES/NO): NO